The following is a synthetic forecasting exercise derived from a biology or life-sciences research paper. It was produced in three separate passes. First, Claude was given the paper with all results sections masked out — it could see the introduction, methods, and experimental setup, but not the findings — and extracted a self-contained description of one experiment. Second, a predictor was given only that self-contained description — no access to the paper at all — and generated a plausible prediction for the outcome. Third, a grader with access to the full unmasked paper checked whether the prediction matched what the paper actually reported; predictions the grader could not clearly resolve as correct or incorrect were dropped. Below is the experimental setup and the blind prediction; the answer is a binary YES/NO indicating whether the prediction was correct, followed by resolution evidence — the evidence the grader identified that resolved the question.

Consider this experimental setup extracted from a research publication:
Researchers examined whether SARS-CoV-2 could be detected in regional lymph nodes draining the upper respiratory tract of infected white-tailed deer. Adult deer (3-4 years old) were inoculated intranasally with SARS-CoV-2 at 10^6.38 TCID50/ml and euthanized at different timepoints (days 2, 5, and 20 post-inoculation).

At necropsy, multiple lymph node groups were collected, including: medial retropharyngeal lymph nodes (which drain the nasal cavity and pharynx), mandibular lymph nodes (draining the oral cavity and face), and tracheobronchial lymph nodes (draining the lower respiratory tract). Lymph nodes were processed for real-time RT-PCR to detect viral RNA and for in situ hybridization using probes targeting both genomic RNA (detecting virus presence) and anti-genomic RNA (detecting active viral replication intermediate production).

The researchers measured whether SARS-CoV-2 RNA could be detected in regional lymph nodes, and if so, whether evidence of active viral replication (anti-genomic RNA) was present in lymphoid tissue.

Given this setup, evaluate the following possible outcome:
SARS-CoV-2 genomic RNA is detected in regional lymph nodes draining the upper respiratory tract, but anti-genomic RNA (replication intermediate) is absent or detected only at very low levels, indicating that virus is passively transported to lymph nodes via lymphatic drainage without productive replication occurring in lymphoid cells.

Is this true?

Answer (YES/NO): NO